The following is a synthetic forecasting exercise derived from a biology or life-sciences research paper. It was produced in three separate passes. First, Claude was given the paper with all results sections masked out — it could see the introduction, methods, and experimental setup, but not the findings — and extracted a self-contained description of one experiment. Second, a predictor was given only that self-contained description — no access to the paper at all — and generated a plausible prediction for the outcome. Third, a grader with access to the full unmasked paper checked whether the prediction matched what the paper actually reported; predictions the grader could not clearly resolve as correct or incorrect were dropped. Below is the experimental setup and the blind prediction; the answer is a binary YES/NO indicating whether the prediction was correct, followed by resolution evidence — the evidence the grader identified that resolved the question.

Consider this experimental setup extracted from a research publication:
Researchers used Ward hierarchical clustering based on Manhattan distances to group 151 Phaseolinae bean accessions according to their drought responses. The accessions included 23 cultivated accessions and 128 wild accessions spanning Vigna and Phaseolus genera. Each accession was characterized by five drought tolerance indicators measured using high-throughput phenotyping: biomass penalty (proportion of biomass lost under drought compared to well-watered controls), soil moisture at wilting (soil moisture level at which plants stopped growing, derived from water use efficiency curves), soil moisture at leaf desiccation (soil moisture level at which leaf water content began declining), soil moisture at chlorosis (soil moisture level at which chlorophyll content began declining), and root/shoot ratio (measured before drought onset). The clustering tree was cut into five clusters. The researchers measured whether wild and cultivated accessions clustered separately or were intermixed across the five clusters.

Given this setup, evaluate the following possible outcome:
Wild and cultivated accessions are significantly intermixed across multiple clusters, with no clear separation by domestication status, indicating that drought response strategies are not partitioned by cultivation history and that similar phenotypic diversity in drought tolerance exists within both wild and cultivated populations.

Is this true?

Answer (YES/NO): YES